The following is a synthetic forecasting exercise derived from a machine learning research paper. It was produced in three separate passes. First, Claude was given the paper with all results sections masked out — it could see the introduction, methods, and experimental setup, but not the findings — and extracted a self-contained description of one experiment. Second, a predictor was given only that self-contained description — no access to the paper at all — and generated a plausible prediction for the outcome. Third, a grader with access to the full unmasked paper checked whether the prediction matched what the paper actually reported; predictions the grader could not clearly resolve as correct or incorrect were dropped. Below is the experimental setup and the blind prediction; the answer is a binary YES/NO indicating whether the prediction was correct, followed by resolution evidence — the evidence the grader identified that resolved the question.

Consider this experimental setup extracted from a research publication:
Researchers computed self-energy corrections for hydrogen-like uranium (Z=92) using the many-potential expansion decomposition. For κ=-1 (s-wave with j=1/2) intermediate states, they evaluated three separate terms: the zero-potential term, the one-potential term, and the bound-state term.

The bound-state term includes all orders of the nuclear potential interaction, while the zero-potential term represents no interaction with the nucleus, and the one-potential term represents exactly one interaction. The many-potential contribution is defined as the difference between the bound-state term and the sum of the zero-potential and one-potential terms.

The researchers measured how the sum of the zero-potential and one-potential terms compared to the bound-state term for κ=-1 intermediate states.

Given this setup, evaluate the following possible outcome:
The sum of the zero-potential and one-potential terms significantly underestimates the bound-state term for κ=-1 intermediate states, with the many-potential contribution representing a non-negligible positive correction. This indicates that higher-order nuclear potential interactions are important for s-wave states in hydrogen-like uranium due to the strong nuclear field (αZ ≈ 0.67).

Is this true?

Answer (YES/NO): YES